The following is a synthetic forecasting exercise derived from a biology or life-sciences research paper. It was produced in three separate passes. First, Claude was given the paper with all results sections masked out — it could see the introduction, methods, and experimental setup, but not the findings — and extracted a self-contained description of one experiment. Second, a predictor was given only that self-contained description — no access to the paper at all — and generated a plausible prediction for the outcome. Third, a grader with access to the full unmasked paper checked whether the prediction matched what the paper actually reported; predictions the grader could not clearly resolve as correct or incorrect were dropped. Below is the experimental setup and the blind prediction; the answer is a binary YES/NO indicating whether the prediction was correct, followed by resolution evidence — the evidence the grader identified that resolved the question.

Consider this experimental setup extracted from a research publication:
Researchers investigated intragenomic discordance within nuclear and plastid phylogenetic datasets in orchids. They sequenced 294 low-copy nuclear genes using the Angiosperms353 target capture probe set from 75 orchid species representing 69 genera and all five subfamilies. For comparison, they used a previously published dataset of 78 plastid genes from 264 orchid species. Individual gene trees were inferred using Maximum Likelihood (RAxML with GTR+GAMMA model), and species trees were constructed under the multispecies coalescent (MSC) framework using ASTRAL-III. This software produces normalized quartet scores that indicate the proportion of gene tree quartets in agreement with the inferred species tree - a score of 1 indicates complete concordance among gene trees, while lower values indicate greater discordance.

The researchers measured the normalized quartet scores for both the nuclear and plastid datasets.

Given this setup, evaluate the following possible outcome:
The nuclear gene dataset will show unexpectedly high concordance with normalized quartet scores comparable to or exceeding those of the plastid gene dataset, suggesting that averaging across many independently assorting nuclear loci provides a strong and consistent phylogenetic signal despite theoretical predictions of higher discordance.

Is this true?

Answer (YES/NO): NO